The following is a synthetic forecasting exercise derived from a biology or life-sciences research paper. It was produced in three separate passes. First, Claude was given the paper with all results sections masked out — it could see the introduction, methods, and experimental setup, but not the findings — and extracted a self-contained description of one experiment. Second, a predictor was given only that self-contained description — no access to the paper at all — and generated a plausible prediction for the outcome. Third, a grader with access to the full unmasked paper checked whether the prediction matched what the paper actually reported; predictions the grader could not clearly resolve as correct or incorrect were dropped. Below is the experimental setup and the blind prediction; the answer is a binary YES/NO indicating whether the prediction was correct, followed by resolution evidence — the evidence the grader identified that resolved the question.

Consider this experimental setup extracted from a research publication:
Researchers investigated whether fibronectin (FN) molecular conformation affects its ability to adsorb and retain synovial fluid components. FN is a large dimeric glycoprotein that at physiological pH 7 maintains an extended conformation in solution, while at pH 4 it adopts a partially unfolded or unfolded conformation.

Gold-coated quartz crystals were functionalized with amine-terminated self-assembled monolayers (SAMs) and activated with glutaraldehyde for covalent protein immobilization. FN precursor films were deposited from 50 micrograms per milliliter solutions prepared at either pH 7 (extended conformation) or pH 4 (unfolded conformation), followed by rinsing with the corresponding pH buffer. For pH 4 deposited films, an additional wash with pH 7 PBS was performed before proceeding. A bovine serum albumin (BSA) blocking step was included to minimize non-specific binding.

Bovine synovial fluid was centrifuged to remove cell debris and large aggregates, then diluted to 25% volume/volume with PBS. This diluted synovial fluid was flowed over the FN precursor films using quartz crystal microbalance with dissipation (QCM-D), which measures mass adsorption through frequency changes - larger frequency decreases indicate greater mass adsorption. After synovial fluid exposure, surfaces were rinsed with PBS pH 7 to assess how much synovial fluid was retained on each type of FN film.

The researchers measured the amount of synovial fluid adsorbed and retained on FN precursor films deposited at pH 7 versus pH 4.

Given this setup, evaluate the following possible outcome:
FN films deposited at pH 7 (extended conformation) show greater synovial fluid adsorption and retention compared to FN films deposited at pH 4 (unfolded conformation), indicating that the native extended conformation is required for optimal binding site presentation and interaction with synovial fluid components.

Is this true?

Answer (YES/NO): YES